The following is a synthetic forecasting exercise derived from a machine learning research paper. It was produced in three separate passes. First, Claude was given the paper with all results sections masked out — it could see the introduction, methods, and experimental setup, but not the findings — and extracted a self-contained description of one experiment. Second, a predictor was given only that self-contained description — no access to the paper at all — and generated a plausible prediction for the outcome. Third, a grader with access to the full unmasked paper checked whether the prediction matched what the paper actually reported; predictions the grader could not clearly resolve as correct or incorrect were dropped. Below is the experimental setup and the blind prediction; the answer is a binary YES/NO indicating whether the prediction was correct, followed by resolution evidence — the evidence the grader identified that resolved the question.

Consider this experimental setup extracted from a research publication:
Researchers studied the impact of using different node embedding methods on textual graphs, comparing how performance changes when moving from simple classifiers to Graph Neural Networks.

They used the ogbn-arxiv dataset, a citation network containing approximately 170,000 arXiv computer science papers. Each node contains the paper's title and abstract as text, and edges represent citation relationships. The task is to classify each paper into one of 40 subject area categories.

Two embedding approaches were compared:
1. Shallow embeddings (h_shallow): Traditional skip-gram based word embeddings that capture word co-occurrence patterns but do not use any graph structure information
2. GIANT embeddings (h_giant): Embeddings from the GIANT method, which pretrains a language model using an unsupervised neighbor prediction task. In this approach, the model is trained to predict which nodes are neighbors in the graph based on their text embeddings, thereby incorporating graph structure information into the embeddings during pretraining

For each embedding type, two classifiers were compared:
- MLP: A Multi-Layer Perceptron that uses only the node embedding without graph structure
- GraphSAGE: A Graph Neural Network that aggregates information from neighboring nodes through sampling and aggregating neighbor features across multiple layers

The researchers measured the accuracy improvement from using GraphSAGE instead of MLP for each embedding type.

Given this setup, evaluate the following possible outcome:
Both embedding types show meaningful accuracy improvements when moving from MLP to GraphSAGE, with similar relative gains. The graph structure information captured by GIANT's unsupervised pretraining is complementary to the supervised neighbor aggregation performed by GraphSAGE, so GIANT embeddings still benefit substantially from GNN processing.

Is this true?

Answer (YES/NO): NO